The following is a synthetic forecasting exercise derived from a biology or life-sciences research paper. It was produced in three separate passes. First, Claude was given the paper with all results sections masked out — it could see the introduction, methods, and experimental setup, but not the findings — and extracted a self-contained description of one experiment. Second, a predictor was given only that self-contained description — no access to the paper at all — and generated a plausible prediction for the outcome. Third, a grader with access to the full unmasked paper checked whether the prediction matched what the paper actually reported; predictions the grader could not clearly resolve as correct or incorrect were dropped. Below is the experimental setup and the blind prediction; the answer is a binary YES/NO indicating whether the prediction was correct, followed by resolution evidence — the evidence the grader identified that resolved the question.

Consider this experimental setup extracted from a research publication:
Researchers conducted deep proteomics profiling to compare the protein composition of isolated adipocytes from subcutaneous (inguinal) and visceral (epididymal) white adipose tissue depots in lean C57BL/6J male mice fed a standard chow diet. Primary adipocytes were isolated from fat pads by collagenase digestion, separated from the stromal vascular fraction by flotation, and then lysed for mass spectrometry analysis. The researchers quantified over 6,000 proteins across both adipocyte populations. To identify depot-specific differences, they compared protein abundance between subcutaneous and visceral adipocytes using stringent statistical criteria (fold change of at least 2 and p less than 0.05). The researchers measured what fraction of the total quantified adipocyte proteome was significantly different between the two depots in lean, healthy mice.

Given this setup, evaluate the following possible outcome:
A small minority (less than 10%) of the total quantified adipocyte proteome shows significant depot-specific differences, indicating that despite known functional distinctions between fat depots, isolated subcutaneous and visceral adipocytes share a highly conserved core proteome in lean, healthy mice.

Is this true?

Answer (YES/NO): YES